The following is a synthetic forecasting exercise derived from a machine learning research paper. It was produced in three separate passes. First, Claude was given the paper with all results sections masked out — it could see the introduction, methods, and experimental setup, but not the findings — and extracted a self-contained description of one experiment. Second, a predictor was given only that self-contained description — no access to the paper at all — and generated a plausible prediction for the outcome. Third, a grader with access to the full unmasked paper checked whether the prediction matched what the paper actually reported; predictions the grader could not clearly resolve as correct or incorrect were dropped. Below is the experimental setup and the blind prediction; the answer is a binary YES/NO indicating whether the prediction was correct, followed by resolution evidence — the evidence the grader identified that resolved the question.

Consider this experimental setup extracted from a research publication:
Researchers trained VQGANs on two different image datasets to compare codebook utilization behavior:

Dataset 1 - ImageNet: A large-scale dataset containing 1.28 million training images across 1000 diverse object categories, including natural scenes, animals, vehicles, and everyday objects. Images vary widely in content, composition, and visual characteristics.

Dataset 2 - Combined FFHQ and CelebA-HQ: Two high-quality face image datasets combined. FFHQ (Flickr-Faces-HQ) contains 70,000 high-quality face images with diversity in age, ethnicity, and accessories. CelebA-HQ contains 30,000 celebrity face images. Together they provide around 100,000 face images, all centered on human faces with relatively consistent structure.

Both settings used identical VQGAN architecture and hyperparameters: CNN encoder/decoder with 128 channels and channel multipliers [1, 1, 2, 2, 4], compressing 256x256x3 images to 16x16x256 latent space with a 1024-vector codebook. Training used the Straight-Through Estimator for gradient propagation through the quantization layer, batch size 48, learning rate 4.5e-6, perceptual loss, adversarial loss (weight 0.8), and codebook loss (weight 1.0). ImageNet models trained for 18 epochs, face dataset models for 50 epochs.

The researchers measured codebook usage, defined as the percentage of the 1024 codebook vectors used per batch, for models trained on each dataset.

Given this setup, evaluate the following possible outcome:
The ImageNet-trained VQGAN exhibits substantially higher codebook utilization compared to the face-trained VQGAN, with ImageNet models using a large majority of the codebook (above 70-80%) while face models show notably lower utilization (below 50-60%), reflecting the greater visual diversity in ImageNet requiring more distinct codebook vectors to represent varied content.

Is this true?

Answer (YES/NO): YES